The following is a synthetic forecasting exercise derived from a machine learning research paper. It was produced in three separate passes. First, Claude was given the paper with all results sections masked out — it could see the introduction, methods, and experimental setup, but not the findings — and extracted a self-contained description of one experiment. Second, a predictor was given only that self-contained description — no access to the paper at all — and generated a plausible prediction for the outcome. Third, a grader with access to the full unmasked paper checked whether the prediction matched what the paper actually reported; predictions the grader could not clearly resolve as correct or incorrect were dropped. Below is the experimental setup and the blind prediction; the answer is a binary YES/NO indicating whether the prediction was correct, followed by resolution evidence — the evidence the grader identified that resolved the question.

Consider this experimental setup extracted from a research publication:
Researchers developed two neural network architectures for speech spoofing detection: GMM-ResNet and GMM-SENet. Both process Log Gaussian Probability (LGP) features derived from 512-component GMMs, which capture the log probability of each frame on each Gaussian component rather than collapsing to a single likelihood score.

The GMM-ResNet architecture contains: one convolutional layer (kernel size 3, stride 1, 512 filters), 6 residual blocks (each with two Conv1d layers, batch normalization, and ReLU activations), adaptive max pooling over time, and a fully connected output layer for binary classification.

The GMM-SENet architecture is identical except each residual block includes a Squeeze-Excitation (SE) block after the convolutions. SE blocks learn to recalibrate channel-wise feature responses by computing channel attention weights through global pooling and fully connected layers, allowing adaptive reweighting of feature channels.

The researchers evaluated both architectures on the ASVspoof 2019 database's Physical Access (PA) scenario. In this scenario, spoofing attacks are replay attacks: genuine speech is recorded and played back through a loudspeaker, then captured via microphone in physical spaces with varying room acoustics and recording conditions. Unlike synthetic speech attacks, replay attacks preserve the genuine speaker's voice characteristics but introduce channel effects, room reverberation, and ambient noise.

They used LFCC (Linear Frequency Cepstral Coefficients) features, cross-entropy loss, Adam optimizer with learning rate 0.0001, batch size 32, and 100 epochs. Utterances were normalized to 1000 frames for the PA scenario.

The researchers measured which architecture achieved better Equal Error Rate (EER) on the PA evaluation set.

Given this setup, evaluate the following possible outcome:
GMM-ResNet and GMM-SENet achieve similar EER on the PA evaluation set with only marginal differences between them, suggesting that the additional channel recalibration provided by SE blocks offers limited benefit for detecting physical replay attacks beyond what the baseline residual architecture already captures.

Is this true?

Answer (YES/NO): NO